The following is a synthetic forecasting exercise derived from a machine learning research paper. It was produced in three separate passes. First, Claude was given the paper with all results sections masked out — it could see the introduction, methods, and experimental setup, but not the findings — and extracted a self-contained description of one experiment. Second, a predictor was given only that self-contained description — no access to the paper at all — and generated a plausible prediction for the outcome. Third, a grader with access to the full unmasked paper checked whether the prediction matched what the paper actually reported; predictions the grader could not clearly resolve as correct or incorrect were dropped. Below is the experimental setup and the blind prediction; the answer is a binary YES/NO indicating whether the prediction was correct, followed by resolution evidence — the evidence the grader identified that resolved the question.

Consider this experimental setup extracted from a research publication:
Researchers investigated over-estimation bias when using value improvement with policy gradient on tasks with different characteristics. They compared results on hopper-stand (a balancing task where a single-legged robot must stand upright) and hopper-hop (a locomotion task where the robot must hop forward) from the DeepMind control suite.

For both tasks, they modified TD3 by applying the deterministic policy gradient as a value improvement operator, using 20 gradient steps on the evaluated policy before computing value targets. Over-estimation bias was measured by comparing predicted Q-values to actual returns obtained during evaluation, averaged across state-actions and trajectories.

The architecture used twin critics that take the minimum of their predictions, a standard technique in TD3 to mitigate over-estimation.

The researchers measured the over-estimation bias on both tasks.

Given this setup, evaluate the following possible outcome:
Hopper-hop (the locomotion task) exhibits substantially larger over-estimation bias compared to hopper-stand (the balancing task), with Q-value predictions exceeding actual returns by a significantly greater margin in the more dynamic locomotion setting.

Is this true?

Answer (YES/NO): NO